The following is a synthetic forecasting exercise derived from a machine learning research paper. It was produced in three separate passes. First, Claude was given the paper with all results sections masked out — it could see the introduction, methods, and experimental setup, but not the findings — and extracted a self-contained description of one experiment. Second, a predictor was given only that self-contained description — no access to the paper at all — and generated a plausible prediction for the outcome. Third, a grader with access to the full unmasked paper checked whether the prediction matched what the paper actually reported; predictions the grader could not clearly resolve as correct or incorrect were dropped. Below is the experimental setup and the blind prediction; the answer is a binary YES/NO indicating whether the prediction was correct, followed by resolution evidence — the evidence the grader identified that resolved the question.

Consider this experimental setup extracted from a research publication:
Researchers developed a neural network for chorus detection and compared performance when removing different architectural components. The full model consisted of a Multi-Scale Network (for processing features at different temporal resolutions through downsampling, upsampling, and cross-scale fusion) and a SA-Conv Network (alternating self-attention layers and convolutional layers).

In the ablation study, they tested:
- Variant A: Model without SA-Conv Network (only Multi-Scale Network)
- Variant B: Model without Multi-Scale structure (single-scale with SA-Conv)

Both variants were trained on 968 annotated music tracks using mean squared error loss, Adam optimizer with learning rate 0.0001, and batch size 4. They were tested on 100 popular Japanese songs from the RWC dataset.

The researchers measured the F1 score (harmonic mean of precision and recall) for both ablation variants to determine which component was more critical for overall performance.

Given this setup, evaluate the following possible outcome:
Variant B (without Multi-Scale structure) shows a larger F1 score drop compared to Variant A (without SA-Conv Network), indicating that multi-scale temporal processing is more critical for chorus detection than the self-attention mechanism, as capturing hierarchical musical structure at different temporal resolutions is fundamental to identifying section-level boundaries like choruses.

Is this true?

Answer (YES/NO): NO